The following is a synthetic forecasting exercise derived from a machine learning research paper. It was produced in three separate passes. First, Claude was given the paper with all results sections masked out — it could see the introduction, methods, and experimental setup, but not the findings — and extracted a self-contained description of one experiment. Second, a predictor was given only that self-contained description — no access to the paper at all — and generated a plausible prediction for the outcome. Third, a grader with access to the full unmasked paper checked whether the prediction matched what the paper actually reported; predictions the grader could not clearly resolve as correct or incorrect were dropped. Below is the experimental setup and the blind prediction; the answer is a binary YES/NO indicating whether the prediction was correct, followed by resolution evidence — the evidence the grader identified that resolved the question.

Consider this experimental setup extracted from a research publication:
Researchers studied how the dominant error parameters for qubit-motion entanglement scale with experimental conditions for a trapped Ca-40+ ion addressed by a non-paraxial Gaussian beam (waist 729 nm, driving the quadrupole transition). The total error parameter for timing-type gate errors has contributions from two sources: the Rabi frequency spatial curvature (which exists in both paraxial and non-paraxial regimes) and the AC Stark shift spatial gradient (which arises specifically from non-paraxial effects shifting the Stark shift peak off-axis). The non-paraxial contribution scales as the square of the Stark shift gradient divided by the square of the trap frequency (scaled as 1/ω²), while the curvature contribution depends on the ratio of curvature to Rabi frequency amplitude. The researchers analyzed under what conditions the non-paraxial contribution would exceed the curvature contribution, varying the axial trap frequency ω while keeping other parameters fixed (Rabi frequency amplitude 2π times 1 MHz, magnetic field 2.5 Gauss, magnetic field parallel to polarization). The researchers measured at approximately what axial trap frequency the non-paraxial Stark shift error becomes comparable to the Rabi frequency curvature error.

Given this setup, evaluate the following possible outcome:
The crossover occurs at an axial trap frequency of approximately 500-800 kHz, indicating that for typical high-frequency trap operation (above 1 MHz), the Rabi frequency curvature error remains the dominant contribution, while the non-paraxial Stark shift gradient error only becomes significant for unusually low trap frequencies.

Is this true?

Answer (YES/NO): NO